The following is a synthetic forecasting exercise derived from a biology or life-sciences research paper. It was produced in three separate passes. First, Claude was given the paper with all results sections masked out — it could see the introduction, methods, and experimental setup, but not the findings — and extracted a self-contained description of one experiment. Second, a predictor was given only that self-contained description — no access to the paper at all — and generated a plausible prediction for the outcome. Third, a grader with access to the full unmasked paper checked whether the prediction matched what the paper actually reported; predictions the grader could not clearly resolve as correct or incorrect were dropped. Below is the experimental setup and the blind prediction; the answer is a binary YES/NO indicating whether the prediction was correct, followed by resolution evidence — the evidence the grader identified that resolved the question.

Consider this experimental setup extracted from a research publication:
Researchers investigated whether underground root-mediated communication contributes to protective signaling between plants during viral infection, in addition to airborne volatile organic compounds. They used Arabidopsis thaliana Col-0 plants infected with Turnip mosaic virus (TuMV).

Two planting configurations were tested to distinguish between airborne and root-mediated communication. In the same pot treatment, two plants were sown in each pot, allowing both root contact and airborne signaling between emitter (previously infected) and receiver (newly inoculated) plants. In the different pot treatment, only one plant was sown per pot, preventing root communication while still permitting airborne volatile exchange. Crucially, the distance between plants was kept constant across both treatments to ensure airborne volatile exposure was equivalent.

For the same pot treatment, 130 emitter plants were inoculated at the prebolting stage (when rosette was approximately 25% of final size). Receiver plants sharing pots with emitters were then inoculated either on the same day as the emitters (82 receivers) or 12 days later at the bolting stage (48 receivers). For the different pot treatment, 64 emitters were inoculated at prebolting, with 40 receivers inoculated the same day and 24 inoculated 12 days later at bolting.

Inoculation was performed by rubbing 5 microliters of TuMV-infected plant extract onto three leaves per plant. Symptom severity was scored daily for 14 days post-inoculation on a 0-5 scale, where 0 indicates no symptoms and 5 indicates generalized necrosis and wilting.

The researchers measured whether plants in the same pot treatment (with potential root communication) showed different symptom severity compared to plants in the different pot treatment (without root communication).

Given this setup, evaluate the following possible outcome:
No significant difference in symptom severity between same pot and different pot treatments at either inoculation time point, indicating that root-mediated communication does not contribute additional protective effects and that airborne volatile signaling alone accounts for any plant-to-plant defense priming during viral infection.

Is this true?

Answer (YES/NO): NO